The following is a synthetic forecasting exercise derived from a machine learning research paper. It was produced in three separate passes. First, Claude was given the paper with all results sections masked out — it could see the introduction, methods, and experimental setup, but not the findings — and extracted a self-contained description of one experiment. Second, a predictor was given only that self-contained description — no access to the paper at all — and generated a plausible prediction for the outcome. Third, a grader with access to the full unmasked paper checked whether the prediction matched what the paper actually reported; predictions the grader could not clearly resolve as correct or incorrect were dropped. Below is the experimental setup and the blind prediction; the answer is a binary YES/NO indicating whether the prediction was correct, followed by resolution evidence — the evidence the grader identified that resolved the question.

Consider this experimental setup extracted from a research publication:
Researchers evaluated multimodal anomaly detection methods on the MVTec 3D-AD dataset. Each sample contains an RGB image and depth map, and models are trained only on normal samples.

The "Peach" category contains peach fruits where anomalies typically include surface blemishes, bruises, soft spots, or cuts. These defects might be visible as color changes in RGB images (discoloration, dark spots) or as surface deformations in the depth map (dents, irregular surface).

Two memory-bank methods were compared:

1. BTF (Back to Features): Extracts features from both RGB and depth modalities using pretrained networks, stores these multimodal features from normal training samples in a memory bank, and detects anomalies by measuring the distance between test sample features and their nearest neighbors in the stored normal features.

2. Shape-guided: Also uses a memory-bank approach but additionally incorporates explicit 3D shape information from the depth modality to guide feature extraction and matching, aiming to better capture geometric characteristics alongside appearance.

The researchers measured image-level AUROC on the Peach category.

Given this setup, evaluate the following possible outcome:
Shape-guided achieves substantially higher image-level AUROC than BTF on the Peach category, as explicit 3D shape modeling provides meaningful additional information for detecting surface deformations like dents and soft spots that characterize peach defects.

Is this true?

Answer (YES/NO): YES